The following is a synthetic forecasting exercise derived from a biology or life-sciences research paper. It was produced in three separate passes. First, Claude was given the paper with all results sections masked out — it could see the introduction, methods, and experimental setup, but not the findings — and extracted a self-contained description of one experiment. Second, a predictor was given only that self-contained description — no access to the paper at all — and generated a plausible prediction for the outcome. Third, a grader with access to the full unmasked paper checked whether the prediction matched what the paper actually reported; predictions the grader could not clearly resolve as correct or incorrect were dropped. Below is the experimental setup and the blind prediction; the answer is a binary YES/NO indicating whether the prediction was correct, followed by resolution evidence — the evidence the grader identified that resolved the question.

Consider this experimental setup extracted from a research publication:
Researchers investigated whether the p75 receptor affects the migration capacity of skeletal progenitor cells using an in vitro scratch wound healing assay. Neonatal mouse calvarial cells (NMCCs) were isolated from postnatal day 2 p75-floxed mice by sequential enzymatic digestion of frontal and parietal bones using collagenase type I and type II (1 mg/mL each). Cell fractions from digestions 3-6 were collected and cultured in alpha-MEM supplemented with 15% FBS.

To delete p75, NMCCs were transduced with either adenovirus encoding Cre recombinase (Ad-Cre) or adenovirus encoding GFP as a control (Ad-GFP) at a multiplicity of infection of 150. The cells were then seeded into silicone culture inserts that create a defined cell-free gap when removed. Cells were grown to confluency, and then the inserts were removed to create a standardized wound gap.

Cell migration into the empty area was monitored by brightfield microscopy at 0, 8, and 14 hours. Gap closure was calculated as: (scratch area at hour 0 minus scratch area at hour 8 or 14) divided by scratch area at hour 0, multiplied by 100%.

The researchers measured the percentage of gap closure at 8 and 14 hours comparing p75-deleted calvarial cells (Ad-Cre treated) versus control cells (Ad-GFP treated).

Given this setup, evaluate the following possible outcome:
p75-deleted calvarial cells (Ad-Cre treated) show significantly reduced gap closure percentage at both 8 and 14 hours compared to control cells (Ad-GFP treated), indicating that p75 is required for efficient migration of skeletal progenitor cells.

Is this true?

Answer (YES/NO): YES